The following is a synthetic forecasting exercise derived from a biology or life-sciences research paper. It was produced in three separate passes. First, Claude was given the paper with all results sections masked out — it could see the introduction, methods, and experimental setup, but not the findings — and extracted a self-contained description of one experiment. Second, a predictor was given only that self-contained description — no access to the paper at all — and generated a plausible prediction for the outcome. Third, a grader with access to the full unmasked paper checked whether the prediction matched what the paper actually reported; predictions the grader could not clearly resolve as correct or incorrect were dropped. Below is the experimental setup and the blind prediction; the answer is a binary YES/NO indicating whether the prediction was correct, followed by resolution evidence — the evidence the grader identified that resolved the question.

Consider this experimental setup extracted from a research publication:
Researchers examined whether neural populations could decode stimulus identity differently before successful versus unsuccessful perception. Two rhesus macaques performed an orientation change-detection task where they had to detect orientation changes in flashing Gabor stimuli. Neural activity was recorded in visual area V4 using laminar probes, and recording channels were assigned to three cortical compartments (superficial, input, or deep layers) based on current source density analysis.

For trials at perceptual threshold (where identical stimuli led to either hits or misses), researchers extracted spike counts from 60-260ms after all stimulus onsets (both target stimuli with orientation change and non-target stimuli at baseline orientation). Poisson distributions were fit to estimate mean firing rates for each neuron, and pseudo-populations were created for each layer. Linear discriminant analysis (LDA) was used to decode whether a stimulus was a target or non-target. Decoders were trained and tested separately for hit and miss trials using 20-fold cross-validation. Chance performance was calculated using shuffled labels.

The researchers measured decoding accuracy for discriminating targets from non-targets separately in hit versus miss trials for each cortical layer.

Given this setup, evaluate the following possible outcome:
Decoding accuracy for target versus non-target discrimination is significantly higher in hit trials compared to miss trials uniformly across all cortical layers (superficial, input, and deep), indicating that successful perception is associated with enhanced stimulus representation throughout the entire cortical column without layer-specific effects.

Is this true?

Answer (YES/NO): YES